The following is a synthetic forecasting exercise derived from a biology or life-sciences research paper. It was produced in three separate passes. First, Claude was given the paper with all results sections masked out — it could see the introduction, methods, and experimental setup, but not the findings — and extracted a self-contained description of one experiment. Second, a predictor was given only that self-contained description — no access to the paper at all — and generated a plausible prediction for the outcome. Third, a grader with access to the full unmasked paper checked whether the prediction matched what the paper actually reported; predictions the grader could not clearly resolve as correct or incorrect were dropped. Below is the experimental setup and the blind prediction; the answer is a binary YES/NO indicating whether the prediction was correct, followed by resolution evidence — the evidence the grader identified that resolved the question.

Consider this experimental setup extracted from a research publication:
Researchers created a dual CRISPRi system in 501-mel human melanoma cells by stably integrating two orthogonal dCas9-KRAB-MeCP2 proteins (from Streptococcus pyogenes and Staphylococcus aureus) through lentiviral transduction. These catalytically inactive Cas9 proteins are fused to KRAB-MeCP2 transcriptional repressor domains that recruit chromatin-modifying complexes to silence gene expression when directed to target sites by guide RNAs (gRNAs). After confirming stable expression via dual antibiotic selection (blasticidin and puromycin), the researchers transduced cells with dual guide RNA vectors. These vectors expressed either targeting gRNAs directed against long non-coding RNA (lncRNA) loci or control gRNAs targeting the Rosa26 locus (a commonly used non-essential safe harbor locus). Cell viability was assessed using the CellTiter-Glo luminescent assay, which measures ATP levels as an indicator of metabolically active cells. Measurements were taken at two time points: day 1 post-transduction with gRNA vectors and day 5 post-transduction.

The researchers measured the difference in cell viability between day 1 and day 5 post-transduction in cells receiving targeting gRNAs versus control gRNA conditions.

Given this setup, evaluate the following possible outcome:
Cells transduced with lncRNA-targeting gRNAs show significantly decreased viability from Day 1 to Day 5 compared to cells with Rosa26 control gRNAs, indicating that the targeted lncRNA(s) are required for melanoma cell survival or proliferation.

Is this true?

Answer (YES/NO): YES